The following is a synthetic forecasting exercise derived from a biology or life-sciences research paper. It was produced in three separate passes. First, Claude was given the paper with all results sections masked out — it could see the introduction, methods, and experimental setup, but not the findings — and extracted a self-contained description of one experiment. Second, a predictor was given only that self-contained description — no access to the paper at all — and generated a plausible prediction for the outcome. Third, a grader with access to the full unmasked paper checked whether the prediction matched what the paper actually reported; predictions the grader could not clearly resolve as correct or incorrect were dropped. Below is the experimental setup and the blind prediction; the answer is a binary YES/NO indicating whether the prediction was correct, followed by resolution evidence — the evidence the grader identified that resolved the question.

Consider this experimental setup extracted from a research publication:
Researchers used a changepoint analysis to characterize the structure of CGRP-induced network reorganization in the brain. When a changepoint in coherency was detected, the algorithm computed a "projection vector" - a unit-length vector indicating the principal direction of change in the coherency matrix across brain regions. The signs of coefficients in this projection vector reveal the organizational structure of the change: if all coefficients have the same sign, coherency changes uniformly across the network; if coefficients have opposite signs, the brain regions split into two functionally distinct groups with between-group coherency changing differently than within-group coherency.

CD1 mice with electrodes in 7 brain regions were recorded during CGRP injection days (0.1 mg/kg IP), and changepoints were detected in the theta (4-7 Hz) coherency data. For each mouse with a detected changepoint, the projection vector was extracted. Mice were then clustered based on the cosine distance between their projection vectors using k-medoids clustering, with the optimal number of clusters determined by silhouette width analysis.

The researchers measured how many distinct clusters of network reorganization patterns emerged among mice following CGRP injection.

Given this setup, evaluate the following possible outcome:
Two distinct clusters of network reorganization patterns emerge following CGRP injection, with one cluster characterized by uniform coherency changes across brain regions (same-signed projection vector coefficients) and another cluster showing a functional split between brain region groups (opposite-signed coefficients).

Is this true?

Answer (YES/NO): NO